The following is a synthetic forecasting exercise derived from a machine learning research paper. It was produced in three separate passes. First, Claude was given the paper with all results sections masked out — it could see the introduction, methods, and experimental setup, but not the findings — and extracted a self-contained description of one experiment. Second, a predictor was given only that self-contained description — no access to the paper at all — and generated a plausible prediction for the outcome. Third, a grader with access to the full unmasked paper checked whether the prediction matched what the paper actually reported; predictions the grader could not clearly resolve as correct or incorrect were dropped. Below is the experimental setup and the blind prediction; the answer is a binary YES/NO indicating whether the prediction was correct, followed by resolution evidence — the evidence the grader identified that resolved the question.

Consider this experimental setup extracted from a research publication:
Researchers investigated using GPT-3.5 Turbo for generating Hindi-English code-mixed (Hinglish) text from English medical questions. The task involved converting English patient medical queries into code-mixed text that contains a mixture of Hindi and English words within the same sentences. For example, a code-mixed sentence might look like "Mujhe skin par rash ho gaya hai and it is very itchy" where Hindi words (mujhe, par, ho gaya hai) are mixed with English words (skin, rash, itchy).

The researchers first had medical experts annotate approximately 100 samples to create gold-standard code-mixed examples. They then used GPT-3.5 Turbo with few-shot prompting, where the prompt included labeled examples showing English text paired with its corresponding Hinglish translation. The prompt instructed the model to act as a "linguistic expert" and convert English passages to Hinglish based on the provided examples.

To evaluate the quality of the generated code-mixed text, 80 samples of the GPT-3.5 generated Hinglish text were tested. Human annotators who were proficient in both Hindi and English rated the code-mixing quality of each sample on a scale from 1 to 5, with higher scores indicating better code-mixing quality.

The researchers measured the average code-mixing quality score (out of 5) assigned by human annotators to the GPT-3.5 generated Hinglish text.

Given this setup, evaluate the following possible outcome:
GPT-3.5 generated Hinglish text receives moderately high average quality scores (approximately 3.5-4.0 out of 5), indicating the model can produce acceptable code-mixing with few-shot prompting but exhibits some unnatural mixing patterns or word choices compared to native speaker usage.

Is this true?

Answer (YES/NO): NO